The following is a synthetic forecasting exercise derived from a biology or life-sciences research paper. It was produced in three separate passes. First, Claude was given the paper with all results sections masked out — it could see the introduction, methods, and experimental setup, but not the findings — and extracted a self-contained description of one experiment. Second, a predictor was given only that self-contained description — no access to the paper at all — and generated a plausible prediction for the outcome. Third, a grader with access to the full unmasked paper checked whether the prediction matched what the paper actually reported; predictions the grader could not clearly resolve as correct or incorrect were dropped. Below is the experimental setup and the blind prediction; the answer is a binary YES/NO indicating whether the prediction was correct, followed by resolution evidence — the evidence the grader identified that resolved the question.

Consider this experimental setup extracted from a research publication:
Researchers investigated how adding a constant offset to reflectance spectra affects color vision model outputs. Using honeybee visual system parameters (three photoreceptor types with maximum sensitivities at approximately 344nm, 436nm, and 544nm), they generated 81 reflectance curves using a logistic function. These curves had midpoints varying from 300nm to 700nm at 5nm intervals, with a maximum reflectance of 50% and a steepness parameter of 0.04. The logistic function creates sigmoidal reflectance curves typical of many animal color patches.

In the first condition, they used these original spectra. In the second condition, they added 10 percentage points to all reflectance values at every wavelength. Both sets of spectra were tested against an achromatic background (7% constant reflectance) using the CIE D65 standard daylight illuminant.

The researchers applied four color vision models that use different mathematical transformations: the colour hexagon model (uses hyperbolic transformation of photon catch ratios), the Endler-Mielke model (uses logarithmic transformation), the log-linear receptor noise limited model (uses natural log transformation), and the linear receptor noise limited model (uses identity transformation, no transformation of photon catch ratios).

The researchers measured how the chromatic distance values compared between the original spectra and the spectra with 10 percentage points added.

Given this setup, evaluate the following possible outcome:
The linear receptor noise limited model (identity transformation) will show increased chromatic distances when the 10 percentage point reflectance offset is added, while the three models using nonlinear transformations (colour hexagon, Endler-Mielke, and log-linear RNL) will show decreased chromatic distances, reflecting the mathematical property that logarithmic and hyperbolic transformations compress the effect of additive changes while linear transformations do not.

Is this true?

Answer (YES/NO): NO